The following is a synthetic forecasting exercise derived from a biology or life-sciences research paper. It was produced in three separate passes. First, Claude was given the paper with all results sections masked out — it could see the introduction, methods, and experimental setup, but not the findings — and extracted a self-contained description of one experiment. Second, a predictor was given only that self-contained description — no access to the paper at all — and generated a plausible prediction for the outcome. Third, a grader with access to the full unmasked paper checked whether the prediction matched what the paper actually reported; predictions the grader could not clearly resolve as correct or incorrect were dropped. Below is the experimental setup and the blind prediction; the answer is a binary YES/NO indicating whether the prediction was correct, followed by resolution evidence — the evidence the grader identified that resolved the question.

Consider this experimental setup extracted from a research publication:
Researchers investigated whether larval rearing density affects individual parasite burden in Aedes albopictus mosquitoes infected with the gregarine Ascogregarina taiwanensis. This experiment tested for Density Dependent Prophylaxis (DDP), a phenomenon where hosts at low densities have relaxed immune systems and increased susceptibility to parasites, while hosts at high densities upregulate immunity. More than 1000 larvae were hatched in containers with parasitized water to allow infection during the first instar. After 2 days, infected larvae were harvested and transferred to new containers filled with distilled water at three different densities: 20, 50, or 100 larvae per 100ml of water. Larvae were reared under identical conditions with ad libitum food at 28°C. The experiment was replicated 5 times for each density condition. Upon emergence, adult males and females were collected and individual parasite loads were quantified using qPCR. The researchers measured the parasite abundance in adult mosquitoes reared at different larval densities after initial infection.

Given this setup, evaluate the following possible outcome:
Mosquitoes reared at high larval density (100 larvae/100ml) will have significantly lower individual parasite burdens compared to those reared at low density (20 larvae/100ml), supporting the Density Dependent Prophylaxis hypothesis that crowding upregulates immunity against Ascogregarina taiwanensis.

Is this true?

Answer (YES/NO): NO